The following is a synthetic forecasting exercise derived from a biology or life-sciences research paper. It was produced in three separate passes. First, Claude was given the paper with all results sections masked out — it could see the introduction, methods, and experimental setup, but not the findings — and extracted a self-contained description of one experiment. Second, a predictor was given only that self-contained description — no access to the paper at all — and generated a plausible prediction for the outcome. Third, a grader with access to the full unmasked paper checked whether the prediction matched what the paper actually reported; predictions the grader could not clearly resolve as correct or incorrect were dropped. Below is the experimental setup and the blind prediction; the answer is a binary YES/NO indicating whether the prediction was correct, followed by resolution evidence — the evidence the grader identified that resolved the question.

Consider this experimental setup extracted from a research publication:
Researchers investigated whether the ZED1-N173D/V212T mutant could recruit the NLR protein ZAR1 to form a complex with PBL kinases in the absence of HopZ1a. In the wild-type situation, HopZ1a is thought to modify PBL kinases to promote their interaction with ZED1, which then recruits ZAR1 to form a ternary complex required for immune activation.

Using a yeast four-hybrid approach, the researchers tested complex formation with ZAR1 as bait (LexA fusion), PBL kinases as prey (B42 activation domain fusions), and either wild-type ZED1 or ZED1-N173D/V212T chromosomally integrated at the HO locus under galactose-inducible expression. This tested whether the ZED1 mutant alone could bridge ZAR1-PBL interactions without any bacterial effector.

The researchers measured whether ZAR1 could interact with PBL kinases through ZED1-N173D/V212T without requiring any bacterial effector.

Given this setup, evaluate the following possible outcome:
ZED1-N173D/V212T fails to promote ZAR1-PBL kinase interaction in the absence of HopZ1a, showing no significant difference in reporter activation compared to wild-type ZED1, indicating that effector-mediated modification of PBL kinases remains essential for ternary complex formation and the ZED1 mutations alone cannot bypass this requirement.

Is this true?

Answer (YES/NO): NO